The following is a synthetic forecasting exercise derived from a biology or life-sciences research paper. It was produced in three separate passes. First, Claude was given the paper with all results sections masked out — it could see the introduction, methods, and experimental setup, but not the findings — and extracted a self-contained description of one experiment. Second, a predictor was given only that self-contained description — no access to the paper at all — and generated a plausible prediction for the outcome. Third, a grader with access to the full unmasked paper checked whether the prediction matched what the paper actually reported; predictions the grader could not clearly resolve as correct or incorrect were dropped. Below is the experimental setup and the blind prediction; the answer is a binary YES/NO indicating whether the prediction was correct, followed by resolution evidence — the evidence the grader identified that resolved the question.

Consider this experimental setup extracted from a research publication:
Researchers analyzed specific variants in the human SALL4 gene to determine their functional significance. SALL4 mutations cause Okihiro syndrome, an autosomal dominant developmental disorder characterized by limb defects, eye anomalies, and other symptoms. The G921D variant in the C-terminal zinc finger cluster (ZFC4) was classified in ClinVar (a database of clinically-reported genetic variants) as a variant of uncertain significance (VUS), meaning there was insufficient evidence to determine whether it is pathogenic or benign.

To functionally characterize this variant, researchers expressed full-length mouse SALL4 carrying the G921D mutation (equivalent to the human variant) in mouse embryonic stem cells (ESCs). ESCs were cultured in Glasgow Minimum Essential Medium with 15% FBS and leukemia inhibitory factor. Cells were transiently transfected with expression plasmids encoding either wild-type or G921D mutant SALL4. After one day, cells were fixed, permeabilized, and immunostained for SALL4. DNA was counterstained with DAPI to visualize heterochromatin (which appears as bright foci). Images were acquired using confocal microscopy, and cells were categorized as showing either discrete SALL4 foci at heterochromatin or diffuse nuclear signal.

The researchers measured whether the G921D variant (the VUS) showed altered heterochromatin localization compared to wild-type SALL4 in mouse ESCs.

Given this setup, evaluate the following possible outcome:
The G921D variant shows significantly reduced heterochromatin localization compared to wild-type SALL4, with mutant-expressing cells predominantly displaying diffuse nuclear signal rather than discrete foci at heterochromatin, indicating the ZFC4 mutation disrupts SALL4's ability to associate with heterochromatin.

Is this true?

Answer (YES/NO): YES